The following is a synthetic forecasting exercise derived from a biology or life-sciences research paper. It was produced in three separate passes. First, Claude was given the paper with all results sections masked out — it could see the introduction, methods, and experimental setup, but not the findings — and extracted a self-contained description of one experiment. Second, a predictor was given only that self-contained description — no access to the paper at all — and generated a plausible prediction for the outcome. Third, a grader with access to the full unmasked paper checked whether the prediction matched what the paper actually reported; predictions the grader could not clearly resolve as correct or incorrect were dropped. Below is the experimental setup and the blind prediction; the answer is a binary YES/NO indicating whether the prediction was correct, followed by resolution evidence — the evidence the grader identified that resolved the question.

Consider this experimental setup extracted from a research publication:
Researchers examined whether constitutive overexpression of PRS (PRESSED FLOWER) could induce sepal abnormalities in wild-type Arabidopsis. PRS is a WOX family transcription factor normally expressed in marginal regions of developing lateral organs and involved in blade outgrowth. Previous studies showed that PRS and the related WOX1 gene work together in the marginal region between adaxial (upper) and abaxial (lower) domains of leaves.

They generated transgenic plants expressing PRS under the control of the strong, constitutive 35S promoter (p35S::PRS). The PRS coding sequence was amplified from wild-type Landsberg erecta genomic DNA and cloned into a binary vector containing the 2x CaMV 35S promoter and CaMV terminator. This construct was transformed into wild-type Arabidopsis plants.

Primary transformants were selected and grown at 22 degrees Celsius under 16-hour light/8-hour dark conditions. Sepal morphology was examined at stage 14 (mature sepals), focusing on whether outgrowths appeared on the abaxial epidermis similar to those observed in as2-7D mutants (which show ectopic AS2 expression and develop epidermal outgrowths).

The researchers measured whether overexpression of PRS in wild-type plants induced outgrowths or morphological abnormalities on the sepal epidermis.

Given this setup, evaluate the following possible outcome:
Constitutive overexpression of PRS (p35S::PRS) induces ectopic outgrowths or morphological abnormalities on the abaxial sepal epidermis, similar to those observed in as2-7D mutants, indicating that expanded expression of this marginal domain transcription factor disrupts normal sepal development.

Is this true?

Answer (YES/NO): YES